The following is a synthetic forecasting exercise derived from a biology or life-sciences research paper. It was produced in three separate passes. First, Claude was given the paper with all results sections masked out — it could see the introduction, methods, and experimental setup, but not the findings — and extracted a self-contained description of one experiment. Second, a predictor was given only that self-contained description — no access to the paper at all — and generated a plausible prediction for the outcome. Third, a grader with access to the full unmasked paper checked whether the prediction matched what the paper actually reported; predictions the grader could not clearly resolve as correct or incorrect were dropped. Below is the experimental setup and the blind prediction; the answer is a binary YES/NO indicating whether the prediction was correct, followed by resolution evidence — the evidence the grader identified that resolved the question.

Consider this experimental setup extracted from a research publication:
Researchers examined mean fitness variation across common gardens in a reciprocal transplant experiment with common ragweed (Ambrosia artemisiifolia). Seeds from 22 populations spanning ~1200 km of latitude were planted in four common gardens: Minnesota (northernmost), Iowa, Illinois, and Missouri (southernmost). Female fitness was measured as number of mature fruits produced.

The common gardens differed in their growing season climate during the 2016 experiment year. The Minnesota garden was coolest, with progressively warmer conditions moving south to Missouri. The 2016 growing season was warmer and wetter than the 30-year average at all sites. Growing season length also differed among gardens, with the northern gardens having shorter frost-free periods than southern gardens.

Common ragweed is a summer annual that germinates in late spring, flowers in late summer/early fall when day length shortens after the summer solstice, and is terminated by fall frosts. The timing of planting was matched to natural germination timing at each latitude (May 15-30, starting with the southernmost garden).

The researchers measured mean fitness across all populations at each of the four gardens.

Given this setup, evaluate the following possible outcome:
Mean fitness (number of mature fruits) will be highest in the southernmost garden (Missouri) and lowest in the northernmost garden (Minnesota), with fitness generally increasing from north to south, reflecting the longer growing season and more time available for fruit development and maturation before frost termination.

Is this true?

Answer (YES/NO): NO